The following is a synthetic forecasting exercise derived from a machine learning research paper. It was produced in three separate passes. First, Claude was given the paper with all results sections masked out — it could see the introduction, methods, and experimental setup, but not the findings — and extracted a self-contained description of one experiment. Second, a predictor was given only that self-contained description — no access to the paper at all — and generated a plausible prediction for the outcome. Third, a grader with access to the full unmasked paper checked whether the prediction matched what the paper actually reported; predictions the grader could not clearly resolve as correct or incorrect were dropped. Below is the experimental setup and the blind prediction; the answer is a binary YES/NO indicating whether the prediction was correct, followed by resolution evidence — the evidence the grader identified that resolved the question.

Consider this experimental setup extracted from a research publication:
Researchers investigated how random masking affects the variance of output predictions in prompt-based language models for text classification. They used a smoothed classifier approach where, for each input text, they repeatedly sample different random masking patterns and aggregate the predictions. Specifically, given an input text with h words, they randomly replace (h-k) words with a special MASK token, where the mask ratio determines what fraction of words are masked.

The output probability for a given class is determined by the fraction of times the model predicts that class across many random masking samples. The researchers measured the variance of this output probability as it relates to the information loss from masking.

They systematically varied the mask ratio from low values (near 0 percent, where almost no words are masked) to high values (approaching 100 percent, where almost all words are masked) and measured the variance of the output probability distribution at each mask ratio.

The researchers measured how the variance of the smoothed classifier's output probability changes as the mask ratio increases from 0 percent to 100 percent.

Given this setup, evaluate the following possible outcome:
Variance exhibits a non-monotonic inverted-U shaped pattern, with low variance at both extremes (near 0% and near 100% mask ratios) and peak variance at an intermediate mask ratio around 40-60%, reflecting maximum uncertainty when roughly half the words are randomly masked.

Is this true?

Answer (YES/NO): YES